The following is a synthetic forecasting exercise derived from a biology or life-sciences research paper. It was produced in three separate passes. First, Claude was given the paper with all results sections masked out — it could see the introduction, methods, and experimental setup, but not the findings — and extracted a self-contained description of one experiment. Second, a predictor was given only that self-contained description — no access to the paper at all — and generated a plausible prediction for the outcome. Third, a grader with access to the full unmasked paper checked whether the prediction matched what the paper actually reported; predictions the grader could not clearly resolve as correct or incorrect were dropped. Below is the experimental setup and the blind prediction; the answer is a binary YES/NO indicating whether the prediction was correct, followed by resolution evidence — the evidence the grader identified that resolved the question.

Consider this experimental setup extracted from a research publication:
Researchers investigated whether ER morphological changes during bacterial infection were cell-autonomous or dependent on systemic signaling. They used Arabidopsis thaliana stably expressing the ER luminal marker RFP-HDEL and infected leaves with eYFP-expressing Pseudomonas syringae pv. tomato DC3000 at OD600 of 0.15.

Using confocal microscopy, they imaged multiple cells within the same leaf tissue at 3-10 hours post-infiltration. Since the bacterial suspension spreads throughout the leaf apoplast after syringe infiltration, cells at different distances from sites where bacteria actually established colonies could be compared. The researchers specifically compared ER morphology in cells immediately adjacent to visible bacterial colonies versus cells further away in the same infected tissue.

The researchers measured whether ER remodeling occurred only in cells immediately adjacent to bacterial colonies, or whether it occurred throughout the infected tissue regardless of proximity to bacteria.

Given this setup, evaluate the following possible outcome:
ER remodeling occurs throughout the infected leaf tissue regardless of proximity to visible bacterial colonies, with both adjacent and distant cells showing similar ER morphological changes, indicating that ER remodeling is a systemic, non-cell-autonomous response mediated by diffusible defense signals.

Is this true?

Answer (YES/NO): NO